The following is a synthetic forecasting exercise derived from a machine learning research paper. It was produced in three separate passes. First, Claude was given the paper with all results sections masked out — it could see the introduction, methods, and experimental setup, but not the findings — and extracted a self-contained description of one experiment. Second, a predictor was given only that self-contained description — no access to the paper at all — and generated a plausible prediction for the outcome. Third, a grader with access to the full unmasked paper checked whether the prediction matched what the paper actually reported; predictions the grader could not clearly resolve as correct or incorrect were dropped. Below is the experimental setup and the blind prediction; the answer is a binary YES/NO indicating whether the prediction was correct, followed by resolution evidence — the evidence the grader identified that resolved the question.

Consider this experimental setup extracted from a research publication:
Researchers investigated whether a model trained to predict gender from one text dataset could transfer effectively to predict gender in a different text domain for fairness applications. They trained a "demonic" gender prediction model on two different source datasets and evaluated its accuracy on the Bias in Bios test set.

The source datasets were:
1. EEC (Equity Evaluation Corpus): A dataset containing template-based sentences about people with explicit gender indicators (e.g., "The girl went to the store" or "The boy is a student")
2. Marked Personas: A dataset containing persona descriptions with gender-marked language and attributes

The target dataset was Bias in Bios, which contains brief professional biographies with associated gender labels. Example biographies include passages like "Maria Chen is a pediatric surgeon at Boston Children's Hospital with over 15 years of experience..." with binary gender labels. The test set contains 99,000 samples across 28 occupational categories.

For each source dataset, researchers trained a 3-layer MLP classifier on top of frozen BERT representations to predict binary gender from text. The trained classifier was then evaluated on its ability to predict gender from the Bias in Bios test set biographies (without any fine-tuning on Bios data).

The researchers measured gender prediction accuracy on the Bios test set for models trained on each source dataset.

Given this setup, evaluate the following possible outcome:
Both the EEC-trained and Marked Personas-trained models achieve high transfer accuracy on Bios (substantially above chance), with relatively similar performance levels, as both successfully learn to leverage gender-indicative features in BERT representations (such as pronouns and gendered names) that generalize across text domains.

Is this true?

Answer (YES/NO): YES